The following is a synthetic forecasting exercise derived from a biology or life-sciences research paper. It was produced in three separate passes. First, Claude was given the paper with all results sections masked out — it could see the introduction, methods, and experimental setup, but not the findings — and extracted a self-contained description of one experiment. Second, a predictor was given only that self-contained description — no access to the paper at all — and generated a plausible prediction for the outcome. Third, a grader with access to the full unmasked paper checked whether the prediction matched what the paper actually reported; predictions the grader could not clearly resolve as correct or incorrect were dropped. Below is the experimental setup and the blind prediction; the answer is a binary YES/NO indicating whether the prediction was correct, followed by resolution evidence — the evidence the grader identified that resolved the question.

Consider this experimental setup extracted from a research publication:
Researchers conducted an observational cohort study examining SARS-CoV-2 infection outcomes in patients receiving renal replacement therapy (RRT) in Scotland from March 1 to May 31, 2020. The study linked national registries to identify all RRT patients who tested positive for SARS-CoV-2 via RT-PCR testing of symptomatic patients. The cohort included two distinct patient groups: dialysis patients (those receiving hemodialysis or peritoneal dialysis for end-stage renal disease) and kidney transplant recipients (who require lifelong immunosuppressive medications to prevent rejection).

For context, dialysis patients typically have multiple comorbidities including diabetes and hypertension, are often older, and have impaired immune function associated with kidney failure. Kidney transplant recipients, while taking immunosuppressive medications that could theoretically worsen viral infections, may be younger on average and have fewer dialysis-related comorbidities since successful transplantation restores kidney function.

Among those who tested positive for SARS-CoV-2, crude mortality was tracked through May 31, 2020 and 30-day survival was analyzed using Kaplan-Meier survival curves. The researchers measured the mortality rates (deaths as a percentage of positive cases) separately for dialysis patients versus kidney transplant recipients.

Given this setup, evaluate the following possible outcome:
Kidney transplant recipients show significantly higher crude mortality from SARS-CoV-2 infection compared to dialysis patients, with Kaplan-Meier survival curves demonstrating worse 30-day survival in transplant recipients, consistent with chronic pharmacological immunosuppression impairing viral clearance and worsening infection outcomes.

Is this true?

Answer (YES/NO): NO